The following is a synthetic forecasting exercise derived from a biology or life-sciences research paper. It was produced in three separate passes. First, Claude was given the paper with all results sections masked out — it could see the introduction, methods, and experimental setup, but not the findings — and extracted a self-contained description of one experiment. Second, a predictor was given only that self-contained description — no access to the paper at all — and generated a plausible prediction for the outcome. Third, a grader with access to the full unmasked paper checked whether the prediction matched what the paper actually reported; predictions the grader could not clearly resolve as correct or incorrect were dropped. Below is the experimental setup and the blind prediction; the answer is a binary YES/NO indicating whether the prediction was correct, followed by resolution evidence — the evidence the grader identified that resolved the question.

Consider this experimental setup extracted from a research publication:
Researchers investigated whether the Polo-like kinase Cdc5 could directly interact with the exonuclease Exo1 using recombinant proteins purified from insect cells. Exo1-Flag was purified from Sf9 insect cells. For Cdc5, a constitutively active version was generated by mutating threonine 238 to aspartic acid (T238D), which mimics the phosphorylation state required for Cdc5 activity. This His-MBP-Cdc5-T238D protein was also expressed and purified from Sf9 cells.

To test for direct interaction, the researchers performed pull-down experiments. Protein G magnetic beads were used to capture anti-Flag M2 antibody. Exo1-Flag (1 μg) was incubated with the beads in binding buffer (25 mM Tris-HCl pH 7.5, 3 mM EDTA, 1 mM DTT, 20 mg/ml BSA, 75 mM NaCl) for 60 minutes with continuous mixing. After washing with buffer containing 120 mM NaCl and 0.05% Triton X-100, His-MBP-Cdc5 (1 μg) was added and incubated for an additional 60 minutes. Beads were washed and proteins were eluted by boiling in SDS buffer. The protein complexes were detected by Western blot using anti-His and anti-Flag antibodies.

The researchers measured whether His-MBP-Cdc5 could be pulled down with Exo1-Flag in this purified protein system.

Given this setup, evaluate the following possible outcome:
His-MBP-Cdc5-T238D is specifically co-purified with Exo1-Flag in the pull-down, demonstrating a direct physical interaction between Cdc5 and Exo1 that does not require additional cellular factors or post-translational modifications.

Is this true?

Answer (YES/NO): YES